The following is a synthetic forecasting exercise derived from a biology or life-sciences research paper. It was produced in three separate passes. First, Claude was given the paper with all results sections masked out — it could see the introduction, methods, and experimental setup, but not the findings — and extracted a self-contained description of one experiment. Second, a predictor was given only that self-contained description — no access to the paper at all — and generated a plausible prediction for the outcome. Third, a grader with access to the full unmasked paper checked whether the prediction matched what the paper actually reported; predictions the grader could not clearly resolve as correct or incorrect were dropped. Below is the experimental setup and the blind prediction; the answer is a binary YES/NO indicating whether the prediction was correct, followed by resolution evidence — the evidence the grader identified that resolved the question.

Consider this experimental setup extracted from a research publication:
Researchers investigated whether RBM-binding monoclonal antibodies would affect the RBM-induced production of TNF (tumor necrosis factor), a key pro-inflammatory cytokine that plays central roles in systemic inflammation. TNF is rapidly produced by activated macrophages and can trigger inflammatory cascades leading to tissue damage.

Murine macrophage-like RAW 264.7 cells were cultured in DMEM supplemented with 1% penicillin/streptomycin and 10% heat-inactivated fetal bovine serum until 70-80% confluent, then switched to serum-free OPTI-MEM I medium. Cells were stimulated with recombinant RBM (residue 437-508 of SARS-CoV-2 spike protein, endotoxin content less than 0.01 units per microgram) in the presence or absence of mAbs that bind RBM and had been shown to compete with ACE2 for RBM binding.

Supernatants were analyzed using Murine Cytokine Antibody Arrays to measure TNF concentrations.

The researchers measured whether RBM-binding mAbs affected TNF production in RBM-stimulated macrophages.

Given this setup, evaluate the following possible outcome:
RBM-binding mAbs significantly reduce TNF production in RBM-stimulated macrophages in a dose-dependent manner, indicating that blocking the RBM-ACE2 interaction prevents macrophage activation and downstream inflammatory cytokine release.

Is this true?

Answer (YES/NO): NO